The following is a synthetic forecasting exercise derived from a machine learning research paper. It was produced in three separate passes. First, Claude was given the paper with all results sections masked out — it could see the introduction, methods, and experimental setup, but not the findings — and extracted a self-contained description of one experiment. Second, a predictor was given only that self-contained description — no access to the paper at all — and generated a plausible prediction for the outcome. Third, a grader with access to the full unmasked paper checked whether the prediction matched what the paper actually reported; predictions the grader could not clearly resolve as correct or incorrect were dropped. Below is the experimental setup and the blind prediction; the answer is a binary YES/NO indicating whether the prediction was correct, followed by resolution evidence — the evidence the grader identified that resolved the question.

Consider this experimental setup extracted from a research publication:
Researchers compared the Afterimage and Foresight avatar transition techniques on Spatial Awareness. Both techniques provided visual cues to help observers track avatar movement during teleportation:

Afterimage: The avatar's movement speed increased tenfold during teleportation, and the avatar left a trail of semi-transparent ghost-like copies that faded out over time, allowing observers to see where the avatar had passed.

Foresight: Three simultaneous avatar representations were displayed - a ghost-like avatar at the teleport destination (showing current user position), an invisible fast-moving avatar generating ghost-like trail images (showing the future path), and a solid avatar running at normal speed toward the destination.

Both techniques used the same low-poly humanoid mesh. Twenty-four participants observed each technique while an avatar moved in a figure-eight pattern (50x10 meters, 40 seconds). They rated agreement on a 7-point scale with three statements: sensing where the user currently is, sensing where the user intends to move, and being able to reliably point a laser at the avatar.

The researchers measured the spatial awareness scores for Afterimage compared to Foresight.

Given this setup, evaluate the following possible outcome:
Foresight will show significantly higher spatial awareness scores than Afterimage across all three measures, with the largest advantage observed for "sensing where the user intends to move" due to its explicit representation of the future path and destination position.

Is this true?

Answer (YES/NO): NO